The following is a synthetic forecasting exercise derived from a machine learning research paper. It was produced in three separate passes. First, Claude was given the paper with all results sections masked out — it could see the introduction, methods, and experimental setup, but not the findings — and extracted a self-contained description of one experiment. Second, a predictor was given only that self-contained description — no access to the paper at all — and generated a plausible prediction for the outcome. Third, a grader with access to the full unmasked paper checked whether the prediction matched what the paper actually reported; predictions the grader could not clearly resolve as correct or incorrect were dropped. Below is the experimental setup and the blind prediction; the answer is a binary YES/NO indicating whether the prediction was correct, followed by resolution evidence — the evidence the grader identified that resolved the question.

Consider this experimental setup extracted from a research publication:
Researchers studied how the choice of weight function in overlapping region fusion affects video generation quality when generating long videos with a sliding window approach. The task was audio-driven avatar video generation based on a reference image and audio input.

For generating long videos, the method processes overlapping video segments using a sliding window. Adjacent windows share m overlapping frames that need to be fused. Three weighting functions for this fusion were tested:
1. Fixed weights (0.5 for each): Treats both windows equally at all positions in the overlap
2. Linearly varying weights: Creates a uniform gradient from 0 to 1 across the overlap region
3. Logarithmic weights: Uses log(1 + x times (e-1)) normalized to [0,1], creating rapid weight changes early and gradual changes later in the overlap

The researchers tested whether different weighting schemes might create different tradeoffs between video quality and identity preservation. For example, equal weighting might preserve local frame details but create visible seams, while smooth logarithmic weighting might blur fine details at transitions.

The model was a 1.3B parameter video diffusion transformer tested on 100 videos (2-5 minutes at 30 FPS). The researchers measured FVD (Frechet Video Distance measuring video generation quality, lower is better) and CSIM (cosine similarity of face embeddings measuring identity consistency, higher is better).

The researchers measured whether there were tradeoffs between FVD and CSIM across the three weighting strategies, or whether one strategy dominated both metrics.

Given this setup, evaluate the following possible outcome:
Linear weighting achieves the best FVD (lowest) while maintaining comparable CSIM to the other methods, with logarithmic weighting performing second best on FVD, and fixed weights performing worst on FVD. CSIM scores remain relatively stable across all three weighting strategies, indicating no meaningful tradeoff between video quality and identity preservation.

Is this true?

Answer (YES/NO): NO